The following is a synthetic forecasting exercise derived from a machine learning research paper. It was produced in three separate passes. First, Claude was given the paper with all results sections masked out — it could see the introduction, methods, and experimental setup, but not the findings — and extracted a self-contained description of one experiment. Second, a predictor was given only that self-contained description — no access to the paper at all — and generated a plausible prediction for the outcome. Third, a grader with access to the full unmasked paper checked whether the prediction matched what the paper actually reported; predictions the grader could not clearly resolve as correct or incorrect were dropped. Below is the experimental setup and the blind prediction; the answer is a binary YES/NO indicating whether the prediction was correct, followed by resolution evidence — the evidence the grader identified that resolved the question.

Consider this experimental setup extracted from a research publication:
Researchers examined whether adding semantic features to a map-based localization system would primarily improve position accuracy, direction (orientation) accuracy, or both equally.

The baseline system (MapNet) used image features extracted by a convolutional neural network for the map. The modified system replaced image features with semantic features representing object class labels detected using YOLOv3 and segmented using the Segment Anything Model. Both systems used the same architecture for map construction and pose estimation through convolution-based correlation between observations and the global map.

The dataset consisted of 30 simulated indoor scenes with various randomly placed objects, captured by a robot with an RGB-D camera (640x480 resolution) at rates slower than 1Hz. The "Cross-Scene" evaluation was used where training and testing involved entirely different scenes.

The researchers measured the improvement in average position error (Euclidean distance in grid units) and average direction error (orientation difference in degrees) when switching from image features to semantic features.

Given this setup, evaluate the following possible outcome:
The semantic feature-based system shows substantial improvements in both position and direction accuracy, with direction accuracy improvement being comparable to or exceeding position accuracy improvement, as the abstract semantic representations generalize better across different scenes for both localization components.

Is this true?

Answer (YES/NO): NO